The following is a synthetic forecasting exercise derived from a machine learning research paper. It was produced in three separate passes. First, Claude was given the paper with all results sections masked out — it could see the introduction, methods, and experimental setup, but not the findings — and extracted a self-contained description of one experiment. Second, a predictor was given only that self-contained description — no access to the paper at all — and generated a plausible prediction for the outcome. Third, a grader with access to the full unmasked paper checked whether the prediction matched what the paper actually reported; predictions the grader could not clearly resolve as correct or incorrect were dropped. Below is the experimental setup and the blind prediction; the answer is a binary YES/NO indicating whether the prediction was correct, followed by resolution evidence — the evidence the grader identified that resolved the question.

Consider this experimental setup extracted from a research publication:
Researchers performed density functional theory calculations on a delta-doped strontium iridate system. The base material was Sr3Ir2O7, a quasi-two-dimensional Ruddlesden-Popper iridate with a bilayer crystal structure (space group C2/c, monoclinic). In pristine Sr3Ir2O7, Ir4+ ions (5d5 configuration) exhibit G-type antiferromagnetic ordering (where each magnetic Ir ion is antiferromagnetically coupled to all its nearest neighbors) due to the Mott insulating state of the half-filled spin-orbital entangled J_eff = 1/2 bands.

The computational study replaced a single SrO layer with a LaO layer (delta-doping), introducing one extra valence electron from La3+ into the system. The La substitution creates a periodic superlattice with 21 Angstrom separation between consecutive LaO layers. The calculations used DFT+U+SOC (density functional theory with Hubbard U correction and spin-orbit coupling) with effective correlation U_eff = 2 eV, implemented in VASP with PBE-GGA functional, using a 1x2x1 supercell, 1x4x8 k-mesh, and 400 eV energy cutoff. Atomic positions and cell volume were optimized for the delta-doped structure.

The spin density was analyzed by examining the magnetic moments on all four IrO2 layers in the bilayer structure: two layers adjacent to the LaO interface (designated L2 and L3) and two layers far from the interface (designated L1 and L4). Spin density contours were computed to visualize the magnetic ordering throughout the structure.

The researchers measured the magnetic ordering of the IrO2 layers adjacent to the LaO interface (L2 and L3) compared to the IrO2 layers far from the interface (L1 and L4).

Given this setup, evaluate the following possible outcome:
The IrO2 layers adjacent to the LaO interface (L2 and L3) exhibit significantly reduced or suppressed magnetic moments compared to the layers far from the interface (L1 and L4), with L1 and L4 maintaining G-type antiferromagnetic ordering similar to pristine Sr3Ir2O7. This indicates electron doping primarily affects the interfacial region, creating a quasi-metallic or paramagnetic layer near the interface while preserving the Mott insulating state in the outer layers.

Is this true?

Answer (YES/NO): YES